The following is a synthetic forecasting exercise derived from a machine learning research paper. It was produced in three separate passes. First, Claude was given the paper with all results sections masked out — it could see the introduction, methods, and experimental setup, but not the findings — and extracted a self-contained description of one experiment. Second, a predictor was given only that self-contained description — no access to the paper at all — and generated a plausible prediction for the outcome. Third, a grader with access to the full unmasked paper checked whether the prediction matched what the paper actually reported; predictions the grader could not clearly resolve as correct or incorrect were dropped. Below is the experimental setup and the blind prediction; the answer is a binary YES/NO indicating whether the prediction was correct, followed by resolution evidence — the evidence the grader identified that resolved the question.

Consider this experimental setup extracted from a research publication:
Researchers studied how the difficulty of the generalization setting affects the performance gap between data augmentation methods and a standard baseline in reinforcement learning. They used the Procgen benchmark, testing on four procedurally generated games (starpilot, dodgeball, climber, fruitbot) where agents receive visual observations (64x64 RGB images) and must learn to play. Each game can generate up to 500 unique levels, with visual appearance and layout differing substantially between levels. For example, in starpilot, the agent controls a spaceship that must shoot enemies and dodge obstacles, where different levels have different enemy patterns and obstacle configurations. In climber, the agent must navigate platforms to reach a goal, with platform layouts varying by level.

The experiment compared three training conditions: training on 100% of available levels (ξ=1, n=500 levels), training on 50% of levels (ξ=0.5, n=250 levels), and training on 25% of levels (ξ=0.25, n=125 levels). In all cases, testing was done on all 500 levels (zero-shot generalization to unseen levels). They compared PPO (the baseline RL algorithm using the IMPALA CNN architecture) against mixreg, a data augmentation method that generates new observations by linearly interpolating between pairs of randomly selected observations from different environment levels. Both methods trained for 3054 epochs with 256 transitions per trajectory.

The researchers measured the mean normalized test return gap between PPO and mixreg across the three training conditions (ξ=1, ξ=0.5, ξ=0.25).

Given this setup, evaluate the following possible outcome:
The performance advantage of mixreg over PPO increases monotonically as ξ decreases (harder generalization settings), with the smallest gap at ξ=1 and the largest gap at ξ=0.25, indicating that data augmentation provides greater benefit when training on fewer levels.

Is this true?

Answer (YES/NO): NO